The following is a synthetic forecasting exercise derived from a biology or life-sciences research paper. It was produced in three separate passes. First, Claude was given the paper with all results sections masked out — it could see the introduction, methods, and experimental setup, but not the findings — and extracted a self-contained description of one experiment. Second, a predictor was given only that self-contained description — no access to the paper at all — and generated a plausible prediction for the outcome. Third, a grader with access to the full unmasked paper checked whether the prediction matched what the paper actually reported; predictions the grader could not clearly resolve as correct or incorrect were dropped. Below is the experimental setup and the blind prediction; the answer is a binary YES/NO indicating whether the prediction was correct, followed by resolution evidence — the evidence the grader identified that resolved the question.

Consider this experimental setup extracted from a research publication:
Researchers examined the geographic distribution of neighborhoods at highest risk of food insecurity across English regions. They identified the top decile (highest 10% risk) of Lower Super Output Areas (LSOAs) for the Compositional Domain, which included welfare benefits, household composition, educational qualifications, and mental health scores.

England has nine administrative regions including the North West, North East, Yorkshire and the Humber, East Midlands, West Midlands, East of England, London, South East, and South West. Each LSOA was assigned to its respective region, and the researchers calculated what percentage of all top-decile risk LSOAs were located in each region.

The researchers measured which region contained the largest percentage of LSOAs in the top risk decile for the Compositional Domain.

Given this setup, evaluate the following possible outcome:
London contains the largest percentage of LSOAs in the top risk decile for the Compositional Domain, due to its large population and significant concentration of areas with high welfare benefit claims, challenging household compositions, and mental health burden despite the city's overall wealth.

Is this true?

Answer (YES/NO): NO